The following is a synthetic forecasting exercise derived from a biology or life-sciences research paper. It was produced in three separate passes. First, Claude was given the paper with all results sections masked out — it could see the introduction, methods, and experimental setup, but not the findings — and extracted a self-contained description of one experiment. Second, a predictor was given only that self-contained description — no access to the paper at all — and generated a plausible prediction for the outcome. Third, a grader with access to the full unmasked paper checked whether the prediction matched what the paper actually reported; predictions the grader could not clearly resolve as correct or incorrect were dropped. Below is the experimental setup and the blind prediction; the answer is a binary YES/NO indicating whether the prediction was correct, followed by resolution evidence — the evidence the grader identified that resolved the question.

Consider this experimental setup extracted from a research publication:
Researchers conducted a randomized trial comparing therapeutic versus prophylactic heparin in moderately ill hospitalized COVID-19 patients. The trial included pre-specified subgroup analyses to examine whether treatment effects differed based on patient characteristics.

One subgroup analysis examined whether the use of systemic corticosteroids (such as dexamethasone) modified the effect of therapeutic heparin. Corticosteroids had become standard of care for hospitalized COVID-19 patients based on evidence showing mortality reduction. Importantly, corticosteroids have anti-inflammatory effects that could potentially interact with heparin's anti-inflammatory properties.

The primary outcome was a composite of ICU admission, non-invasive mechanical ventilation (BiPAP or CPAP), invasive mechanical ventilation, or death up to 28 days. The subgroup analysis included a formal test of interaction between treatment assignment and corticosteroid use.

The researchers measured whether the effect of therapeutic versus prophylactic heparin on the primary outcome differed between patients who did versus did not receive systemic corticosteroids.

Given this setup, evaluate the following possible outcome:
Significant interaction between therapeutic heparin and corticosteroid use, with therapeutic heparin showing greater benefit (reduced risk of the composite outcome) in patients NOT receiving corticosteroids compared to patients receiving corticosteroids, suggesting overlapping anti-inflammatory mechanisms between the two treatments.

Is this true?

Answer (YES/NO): NO